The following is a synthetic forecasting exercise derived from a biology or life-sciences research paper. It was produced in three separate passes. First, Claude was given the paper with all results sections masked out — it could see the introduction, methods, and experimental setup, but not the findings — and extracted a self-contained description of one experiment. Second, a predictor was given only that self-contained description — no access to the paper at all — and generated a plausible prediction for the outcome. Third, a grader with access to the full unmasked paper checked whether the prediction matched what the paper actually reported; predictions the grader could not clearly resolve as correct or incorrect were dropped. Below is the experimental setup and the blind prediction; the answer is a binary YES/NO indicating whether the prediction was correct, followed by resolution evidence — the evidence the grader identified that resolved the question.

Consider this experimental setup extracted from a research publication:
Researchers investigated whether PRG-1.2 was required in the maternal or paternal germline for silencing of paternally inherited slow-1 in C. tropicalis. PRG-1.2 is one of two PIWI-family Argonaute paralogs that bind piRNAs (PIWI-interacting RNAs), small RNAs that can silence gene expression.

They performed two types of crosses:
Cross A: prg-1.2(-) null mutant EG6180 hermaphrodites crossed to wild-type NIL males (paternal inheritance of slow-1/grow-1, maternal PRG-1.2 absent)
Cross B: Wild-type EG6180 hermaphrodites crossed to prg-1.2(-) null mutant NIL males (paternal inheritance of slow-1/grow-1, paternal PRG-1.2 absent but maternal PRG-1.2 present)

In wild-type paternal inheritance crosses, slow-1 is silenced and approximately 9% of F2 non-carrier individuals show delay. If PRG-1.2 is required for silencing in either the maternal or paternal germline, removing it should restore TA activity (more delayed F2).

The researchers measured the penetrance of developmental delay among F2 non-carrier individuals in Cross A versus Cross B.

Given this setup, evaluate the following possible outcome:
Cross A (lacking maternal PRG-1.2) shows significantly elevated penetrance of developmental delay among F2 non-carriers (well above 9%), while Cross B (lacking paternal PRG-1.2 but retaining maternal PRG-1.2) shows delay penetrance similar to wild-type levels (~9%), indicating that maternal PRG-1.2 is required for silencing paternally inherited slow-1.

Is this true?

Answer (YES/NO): YES